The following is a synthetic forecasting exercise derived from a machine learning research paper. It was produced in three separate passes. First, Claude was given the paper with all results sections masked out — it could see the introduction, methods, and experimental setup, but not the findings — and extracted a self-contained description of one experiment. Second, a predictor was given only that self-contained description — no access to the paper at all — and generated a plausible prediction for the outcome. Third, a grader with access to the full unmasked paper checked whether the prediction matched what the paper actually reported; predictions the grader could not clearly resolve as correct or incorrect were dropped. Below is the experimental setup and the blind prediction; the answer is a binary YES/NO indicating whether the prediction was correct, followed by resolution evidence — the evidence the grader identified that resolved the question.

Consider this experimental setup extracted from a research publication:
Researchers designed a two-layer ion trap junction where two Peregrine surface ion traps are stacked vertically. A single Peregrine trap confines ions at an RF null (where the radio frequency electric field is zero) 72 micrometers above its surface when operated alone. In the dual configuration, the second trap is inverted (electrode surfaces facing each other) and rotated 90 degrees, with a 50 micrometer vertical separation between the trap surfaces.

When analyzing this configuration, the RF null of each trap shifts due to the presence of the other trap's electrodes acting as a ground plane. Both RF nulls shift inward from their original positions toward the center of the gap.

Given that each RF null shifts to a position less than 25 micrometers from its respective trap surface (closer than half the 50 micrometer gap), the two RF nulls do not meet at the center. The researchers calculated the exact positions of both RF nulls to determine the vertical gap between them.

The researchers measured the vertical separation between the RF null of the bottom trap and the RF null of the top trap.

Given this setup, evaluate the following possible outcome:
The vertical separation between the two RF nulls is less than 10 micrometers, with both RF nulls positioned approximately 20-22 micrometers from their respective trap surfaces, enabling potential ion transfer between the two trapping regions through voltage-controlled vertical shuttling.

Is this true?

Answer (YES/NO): NO